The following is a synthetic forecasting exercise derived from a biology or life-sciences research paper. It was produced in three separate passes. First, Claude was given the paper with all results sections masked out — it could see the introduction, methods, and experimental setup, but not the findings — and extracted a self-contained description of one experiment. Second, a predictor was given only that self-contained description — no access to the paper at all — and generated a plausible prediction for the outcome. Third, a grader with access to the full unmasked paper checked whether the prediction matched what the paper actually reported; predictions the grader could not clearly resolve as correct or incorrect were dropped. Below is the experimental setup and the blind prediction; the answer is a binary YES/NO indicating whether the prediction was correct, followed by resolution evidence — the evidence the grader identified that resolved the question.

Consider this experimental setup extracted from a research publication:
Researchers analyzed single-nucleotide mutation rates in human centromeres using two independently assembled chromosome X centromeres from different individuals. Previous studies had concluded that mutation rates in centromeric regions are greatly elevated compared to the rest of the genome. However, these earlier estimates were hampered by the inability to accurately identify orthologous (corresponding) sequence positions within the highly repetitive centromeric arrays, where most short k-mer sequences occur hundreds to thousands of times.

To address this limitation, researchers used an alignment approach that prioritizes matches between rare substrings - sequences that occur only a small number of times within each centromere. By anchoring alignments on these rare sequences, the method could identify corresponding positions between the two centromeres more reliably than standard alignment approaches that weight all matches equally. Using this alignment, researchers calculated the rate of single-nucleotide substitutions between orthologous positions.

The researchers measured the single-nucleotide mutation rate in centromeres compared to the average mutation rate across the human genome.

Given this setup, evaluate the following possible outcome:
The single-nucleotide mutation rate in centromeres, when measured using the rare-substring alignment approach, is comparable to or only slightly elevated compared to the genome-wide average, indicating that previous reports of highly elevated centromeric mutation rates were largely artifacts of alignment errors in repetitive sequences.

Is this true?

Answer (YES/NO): YES